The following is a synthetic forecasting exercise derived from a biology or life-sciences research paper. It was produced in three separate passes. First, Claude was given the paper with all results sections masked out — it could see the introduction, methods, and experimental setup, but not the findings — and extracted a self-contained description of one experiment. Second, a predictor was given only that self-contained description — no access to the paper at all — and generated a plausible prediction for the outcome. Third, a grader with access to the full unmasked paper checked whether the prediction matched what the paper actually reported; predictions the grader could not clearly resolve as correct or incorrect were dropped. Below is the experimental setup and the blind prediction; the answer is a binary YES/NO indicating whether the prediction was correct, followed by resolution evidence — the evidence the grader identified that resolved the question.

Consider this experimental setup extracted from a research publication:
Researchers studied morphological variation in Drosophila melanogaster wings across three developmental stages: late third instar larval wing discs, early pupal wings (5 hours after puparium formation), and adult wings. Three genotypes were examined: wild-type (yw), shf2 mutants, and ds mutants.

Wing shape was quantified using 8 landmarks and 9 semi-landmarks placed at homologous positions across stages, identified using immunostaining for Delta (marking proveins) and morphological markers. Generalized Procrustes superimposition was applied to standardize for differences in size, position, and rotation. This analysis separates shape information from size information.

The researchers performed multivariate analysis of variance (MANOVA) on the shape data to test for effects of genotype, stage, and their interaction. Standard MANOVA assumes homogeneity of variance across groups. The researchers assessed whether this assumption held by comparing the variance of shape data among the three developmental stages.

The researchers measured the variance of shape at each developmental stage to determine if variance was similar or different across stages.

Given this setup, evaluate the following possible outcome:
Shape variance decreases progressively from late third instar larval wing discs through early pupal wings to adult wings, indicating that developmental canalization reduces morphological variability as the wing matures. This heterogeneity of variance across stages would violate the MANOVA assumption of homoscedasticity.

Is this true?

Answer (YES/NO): NO